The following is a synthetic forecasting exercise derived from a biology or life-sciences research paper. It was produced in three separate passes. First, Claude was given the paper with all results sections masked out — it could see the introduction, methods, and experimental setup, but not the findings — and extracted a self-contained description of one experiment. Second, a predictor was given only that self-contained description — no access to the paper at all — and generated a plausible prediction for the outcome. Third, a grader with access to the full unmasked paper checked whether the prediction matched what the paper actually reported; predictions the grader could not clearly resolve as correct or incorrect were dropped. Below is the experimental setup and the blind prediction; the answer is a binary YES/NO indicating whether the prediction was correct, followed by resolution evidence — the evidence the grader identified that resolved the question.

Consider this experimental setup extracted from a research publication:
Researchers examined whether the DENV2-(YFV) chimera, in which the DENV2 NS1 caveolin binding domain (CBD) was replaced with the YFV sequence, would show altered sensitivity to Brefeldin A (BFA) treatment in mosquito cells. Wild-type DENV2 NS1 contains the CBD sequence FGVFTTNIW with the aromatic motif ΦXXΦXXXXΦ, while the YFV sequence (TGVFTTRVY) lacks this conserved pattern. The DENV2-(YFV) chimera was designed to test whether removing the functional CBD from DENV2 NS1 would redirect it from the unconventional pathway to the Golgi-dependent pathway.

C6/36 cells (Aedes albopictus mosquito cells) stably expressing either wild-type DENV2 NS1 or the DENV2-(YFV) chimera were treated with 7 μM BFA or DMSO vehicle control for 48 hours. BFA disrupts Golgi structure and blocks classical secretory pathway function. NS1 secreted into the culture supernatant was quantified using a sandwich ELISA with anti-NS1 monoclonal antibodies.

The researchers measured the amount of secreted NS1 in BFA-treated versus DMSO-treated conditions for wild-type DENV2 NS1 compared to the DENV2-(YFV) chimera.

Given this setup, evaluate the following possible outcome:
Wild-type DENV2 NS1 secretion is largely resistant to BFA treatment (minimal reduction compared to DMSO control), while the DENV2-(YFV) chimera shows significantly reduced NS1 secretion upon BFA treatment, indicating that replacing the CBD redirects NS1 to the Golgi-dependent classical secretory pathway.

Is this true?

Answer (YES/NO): YES